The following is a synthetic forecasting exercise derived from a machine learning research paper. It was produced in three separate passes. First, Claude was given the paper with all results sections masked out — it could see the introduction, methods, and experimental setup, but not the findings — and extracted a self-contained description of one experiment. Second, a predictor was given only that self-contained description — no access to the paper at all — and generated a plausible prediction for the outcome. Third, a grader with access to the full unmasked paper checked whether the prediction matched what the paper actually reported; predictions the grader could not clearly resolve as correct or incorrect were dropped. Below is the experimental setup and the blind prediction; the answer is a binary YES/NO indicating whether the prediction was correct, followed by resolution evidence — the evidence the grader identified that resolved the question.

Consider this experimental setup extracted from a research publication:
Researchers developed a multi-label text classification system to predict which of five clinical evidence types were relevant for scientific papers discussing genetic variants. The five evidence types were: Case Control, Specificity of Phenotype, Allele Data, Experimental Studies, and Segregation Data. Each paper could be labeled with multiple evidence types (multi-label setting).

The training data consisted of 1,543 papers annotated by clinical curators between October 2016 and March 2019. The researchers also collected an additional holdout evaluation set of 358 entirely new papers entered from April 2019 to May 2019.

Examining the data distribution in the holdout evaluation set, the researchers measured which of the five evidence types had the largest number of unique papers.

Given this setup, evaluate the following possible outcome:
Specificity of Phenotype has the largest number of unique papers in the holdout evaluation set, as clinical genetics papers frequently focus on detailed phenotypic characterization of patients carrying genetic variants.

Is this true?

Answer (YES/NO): NO